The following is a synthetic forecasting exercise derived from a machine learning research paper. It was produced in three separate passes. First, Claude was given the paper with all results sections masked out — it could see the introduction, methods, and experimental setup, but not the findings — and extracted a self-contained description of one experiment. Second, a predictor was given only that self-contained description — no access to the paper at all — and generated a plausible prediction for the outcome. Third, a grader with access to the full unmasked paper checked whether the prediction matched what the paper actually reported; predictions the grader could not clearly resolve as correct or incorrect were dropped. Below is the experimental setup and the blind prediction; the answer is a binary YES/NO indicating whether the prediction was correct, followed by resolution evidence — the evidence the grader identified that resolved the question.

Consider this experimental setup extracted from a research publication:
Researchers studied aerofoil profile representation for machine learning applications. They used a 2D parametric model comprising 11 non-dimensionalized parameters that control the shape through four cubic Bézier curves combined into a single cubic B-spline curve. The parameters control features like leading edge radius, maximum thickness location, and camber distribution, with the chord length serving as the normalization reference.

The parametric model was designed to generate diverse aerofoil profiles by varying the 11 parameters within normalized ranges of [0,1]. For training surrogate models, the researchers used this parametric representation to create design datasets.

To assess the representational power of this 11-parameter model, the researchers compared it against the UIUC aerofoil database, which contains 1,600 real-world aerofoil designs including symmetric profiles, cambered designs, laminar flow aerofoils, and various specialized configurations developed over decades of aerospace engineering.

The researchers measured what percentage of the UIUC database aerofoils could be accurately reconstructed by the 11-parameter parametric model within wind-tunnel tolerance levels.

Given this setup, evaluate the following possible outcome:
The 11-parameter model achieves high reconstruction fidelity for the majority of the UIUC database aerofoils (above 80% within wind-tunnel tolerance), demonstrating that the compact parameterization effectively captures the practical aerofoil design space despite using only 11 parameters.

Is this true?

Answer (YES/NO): NO